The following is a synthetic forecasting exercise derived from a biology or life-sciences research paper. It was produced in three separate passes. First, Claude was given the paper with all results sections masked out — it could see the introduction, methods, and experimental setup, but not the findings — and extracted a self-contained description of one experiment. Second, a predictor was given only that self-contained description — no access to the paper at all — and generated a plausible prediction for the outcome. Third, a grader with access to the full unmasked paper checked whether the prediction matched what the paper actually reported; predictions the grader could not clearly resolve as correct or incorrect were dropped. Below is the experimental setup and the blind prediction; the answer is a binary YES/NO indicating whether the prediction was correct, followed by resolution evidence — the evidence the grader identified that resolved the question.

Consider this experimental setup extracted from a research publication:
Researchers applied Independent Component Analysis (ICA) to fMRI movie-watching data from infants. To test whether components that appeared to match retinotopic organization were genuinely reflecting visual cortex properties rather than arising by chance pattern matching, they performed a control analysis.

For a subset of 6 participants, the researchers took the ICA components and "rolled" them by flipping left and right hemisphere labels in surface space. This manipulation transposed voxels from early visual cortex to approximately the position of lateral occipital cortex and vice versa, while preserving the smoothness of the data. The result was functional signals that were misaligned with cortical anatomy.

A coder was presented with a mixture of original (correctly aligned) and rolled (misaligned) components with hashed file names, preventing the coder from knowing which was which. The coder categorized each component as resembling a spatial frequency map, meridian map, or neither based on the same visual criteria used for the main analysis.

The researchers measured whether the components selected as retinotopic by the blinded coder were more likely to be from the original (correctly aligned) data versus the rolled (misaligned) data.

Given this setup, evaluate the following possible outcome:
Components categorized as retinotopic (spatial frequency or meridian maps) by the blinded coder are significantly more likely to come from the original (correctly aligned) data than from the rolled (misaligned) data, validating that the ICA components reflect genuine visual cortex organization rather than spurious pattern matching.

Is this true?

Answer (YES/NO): YES